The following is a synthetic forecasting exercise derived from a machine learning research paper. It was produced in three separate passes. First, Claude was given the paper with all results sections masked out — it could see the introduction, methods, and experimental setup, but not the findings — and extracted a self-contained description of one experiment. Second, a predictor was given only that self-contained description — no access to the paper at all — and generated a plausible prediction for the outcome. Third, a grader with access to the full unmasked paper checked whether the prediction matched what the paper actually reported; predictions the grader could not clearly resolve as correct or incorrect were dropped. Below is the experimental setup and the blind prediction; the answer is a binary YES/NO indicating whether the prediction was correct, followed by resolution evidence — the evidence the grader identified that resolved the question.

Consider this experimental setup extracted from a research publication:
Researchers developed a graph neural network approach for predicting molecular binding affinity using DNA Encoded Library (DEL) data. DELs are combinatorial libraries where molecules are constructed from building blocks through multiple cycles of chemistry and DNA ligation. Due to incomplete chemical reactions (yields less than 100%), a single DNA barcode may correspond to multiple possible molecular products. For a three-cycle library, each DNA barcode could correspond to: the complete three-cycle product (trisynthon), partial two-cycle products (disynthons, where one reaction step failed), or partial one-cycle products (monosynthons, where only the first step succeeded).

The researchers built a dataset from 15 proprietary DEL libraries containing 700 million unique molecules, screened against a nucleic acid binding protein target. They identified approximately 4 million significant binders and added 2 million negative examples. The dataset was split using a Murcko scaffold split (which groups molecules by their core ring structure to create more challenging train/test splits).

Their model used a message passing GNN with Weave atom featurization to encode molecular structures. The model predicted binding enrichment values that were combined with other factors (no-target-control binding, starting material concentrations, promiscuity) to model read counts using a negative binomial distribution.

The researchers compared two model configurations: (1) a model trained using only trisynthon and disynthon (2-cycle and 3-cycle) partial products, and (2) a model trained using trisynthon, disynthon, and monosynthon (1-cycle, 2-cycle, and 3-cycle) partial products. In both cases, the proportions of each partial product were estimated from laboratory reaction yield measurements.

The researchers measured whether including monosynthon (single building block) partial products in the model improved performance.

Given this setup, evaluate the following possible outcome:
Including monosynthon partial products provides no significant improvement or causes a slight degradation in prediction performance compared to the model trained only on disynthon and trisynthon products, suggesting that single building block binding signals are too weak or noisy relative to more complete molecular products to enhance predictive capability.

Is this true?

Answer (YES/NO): YES